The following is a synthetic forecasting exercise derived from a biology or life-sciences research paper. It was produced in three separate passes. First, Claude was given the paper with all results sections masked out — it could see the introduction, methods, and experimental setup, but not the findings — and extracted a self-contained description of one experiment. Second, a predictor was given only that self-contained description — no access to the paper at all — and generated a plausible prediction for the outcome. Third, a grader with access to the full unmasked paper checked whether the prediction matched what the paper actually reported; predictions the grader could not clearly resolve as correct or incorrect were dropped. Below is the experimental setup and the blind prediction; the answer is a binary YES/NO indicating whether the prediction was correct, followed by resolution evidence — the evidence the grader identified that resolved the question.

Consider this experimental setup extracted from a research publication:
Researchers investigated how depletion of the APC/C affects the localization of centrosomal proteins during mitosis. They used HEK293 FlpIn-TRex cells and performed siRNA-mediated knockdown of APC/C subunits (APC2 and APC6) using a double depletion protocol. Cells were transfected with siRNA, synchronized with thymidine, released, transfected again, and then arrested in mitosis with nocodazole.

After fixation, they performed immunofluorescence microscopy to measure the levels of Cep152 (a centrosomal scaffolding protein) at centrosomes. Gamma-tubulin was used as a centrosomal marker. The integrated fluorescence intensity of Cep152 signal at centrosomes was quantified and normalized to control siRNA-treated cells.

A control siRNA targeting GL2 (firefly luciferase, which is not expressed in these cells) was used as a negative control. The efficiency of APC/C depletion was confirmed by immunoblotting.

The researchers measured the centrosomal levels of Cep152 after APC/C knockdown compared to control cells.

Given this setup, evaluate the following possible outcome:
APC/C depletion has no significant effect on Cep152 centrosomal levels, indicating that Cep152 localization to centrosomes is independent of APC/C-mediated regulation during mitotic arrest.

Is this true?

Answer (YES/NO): NO